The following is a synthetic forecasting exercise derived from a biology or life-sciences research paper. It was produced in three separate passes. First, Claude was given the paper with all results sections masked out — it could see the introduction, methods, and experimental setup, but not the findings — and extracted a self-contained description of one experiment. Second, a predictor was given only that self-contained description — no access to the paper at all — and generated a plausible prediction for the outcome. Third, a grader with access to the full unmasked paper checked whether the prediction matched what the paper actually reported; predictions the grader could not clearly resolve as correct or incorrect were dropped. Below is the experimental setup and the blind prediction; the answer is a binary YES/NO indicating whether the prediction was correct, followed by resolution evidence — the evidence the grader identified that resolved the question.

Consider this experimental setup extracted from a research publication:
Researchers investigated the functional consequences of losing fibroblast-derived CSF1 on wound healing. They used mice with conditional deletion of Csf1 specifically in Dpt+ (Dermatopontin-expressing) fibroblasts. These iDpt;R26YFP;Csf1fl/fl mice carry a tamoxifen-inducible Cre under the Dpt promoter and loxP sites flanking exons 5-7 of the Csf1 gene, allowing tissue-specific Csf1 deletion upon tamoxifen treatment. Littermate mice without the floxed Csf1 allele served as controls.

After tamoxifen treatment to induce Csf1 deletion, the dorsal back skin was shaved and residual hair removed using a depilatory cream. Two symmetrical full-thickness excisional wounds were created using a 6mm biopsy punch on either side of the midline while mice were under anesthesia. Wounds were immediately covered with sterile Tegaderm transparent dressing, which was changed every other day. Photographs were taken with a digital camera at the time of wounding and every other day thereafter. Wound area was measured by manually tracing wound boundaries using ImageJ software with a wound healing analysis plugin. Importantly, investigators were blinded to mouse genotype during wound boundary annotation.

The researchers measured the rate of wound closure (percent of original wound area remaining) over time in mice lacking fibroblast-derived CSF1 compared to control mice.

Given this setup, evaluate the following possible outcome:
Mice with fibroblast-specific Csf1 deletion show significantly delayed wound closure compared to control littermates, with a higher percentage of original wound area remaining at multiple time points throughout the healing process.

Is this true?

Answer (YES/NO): YES